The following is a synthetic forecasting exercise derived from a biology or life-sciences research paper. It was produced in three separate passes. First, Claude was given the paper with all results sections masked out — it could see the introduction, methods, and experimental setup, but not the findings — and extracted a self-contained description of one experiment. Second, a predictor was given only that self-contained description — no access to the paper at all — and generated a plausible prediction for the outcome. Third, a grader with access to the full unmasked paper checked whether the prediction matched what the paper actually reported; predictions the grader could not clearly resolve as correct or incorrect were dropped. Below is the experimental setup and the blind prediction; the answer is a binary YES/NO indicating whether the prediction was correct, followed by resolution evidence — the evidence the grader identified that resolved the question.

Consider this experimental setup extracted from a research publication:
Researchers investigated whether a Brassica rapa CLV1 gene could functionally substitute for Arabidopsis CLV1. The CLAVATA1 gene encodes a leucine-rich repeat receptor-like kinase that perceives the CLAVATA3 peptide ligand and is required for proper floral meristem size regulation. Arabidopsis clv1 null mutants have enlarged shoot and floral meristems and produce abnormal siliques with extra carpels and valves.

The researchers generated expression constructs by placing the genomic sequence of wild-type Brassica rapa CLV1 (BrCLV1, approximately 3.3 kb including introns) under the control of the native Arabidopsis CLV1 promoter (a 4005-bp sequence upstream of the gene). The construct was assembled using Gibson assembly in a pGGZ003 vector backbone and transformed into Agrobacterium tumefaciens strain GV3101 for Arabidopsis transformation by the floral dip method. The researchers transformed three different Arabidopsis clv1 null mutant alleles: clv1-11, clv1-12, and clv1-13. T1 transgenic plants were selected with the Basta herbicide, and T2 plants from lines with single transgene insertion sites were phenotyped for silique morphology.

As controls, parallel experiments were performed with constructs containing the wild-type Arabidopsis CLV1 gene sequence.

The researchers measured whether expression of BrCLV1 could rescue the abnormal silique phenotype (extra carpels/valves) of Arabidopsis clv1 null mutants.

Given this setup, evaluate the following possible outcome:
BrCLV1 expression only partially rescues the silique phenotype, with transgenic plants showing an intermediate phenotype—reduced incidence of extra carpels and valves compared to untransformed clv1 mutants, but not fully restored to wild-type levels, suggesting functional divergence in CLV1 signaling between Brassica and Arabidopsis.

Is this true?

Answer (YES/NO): NO